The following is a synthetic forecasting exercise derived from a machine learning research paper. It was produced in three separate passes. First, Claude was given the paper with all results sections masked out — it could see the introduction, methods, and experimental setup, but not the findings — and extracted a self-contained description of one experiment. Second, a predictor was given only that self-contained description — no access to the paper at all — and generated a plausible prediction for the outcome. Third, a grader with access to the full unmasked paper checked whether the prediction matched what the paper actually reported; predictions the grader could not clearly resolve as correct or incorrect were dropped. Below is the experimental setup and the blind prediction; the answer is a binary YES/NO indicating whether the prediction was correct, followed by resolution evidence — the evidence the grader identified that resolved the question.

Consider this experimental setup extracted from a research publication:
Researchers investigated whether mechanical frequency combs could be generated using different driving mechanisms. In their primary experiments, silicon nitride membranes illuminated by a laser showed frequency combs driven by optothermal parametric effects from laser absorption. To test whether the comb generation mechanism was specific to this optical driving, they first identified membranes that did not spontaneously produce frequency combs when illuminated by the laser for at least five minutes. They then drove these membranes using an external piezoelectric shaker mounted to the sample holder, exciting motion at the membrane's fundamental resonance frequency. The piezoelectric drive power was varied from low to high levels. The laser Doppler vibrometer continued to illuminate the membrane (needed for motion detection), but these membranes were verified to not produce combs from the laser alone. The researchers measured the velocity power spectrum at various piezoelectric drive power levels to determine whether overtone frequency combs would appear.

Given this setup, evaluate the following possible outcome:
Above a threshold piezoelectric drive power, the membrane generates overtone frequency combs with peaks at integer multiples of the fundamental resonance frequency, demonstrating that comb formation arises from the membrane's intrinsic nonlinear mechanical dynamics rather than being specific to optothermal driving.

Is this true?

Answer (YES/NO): NO